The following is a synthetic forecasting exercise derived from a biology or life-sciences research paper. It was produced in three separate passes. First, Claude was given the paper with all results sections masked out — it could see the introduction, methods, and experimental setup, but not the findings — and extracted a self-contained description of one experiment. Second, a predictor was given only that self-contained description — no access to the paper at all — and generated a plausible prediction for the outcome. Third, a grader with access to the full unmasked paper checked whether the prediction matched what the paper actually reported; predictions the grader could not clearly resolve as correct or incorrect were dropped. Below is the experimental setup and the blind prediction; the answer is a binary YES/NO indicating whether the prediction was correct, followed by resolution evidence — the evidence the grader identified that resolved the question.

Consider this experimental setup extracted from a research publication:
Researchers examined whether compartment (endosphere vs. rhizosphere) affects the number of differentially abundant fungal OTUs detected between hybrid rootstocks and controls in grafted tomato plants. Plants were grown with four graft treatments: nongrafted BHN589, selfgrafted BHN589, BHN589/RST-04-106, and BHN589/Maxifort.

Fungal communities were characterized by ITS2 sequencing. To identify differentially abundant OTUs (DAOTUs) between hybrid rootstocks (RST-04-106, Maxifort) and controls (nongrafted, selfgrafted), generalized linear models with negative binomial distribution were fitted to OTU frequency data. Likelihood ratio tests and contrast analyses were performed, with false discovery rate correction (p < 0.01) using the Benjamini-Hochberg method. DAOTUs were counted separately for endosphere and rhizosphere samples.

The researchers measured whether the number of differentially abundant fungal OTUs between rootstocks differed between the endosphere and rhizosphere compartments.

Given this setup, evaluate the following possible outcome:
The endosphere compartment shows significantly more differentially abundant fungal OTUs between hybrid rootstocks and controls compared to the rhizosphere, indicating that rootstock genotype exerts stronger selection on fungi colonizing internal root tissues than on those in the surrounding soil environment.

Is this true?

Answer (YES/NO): YES